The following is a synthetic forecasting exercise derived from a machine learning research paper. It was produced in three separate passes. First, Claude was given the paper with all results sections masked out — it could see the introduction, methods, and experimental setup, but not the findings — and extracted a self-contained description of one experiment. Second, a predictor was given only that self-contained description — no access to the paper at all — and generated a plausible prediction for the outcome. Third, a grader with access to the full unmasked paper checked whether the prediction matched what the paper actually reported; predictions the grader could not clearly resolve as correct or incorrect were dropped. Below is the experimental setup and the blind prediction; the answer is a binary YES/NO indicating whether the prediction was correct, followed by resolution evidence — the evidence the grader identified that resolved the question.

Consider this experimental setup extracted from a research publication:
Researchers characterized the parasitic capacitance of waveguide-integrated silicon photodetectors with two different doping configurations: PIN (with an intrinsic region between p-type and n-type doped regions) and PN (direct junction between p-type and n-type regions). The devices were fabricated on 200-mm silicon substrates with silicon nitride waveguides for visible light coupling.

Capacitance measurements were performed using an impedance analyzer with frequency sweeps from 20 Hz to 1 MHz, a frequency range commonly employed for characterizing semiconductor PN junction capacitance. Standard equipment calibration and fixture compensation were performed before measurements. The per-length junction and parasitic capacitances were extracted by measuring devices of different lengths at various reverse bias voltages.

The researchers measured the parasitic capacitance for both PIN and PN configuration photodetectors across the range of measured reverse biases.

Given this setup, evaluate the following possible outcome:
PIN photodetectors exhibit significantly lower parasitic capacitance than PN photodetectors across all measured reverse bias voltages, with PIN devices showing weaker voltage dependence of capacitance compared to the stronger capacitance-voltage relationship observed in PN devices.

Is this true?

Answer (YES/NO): NO